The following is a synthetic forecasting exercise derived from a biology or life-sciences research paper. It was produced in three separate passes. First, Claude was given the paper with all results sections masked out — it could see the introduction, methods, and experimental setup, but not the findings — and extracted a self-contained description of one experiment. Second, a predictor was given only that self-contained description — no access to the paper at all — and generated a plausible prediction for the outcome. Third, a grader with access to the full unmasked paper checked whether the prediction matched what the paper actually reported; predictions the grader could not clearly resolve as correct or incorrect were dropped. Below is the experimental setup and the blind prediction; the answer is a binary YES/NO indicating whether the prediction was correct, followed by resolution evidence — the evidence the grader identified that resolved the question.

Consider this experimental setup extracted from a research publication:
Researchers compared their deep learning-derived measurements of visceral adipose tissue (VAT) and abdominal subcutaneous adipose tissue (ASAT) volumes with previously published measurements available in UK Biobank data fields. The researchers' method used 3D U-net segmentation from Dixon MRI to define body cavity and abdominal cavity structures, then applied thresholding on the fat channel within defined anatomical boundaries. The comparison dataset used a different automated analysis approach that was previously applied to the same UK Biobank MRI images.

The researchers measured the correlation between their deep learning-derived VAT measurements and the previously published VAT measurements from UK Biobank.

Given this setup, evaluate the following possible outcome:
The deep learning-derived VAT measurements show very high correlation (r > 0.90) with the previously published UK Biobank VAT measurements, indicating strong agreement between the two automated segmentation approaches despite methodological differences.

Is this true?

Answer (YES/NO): YES